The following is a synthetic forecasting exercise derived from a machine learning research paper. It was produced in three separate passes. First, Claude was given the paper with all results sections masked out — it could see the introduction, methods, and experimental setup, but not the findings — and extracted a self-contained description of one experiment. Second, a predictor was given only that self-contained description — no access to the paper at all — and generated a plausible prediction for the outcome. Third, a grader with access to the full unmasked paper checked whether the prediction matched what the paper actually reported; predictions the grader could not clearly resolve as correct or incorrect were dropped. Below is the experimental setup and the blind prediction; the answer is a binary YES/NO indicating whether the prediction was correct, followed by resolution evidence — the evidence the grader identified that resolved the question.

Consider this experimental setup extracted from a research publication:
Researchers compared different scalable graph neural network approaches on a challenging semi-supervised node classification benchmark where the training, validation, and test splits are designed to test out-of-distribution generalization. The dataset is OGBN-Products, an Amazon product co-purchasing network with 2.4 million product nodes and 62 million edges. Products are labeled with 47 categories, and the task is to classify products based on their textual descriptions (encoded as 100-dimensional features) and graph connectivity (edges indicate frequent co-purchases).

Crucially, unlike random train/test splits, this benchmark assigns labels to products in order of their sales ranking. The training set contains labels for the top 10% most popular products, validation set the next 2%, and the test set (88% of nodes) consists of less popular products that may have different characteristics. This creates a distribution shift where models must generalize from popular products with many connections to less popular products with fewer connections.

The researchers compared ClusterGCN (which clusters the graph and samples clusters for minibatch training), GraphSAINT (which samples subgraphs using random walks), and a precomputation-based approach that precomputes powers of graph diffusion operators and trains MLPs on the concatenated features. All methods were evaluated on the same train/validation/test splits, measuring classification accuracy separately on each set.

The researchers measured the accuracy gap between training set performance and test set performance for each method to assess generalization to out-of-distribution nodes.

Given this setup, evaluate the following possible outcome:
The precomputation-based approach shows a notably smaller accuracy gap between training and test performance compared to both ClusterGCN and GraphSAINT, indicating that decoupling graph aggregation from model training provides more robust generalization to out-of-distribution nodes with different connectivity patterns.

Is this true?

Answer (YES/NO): NO